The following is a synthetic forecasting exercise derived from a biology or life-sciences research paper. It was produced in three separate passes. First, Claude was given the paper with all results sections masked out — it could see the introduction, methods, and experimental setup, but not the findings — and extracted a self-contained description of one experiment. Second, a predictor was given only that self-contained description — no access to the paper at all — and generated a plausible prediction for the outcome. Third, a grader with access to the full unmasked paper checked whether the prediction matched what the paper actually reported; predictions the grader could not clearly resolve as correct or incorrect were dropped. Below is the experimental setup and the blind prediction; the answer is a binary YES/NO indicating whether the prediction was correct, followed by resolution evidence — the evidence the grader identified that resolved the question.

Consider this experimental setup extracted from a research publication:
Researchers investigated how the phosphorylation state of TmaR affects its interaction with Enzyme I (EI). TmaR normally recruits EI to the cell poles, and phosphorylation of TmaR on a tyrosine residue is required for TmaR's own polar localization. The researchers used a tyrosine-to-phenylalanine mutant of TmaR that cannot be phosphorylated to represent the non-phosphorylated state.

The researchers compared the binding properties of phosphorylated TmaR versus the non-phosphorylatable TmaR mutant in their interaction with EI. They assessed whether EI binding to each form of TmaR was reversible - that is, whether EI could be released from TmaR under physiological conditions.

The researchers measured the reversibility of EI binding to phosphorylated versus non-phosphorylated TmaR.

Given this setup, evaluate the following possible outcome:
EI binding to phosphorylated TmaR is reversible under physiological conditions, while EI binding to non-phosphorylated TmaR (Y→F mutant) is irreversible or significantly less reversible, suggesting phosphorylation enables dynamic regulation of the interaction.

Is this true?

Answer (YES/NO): YES